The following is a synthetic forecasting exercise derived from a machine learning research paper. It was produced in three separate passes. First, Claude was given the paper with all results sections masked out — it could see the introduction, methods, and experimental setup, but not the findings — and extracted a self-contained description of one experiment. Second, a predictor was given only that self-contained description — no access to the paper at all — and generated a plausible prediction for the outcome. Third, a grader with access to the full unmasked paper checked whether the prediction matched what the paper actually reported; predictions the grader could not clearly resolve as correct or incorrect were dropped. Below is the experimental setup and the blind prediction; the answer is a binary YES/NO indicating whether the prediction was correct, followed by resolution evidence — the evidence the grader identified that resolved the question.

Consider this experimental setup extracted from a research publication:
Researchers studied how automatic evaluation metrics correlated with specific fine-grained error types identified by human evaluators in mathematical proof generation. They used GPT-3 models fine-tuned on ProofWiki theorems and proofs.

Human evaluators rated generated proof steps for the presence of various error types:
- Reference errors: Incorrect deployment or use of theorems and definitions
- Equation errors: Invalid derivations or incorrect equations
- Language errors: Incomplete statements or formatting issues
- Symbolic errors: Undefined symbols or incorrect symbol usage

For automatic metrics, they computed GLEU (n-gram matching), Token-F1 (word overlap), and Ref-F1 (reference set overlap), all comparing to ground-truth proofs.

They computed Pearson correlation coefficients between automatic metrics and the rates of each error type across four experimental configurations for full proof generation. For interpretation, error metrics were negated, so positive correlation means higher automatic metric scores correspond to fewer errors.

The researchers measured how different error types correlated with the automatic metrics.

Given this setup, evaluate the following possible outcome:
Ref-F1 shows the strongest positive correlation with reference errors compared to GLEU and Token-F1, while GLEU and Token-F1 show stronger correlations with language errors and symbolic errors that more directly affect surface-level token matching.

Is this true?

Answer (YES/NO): NO